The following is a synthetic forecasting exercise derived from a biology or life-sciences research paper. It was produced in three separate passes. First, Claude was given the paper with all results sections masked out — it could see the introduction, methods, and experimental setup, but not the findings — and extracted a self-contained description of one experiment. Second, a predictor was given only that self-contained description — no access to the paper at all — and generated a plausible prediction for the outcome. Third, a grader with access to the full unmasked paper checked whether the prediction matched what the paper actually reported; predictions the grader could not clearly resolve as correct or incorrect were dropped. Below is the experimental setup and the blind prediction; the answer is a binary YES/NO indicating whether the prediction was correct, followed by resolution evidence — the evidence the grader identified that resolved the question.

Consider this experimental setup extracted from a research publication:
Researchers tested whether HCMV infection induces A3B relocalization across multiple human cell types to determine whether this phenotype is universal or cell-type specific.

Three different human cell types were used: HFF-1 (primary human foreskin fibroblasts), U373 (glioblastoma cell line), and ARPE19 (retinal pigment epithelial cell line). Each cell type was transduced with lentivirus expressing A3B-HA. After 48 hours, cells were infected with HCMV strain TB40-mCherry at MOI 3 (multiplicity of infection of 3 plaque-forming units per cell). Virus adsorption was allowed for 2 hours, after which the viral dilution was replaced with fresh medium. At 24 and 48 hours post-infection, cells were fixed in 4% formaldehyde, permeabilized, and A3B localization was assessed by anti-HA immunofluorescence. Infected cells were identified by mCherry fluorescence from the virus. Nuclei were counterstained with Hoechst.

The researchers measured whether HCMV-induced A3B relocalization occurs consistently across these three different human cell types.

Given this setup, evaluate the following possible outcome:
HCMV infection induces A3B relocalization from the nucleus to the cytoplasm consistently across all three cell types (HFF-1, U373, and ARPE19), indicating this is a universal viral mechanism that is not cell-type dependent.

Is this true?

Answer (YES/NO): YES